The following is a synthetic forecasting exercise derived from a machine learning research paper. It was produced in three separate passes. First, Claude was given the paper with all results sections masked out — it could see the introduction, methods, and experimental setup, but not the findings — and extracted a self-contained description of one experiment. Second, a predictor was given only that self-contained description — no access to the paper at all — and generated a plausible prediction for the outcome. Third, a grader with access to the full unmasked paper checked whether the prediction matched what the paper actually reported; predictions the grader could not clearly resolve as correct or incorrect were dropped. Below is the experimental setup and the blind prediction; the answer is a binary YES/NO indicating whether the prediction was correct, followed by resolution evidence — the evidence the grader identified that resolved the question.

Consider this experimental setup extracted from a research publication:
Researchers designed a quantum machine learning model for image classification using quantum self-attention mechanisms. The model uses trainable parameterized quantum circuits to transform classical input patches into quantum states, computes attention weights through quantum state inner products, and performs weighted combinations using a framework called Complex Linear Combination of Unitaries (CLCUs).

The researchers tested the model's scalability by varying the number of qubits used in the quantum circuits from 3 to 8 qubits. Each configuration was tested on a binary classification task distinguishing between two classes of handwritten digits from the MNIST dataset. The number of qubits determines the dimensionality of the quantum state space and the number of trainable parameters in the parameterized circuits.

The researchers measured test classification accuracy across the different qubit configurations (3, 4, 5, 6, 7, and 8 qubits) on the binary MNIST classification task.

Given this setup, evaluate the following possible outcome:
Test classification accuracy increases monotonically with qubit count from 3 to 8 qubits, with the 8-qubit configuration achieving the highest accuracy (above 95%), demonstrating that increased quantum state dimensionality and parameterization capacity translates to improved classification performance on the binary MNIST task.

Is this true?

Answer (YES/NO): NO